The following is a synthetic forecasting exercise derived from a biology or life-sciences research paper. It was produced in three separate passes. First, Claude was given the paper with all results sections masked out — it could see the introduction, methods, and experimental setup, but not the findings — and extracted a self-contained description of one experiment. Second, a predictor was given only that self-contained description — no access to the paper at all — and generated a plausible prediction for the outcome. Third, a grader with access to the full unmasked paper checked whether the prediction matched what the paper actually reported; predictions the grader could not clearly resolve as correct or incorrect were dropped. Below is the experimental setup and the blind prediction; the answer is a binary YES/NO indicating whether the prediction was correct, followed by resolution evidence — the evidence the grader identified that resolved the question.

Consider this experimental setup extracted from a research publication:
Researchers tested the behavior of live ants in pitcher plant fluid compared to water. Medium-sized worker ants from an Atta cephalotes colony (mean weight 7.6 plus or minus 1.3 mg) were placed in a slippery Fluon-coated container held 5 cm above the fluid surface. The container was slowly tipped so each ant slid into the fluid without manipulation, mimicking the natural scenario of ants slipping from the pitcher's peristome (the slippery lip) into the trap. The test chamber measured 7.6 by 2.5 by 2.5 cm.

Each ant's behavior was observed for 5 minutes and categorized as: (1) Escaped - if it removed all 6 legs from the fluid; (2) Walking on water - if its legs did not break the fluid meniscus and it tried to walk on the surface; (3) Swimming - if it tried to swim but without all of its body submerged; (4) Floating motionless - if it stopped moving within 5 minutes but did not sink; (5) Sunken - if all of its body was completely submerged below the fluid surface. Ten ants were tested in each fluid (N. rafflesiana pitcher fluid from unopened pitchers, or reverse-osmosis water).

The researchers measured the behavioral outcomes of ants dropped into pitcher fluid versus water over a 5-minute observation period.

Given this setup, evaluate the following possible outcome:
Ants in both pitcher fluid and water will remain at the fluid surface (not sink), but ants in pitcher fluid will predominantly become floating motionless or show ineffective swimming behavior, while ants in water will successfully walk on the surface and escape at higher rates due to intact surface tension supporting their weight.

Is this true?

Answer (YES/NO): NO